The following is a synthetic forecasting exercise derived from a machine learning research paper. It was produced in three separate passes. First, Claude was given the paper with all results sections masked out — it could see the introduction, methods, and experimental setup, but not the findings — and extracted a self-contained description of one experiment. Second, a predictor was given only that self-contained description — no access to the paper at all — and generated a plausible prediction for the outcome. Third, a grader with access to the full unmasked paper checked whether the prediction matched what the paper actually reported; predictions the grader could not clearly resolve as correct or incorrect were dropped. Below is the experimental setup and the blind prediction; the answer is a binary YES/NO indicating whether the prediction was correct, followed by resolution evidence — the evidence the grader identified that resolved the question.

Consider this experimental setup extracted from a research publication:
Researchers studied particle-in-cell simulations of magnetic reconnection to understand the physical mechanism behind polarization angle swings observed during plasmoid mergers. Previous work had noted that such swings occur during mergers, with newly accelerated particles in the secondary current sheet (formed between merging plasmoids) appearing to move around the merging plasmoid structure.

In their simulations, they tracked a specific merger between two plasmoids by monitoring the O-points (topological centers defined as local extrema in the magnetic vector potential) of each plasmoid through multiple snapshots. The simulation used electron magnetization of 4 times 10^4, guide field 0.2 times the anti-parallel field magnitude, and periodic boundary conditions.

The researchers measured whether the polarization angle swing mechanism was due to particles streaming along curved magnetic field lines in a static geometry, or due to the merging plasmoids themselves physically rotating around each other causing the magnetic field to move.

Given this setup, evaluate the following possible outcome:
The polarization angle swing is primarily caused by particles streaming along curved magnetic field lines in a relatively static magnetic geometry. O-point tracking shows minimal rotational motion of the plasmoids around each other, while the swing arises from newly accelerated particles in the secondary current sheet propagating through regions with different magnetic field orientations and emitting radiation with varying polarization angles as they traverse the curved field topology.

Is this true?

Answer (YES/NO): NO